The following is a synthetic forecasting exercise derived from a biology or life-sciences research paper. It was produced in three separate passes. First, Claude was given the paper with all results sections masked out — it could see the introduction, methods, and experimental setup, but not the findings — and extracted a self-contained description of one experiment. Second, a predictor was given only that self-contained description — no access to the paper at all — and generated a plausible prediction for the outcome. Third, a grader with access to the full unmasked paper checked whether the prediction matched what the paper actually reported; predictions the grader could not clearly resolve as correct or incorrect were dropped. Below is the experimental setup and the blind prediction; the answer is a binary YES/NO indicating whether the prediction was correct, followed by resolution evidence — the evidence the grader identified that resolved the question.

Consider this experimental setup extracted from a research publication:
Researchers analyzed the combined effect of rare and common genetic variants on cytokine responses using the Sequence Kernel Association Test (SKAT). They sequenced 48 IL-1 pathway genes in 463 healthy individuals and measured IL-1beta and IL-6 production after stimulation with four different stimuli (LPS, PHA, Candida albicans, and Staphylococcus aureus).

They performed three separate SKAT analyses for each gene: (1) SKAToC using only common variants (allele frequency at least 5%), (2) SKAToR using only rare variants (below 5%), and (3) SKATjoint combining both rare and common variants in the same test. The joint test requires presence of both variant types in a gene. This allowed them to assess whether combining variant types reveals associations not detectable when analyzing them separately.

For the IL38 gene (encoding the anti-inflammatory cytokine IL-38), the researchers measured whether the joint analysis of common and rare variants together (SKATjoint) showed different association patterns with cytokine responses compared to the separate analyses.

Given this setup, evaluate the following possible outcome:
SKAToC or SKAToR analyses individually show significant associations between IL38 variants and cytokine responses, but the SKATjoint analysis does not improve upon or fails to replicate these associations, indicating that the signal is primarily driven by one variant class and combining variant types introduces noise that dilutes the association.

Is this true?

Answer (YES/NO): YES